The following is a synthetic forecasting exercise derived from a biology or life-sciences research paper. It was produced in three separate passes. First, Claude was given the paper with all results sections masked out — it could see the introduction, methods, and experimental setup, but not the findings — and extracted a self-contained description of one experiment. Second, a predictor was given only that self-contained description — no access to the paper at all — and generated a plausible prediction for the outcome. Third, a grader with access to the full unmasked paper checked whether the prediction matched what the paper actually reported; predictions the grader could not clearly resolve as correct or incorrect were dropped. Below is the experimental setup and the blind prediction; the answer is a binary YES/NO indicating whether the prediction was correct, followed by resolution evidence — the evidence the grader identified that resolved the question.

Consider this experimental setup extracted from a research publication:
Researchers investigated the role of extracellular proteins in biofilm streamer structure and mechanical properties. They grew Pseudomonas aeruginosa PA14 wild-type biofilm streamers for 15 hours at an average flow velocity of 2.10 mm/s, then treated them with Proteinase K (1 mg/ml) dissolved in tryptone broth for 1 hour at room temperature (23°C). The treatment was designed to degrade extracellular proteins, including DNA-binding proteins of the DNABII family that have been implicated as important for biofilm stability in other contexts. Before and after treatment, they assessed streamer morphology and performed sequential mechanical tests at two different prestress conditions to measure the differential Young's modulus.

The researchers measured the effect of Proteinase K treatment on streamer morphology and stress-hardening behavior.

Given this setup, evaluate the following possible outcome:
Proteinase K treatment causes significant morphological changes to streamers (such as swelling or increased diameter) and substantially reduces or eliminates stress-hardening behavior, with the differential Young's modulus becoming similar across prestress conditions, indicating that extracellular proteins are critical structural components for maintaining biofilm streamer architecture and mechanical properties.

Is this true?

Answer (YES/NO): NO